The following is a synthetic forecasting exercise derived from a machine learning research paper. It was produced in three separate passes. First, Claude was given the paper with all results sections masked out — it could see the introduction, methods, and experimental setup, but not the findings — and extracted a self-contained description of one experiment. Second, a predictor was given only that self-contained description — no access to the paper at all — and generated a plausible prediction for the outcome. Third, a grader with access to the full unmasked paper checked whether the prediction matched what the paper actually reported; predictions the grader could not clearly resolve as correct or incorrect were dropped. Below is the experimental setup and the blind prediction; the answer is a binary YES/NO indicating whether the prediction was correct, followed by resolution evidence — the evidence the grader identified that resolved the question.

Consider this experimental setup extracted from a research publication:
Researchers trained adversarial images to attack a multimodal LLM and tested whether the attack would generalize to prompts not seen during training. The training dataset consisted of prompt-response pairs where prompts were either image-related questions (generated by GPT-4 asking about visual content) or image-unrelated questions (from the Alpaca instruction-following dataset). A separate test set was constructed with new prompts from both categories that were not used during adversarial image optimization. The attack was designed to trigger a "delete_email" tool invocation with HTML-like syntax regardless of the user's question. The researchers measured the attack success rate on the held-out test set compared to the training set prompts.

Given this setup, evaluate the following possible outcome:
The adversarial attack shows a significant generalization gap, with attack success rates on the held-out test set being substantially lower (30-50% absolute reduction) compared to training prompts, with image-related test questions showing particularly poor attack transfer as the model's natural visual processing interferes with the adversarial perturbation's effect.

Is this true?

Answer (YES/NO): NO